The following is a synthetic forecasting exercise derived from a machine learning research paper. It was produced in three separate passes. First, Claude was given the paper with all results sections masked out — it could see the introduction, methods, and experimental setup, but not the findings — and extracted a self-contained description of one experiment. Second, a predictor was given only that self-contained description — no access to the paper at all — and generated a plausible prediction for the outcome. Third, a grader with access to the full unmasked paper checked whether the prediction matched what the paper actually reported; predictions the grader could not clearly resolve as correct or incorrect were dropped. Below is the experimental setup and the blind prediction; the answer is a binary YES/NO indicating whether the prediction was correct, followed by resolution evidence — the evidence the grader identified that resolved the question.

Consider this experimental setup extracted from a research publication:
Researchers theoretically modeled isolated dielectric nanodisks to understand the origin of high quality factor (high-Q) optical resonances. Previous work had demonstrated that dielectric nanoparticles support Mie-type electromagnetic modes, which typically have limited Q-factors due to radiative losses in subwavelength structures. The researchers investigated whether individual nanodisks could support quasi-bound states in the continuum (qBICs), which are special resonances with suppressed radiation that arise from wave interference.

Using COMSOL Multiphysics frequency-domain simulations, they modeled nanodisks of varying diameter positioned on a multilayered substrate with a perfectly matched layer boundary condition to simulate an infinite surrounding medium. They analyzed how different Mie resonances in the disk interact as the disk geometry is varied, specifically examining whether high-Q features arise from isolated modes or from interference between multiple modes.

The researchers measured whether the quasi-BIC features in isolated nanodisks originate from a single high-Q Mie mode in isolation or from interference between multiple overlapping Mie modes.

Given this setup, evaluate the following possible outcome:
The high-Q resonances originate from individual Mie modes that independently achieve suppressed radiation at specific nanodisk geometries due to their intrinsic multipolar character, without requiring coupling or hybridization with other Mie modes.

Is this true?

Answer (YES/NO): NO